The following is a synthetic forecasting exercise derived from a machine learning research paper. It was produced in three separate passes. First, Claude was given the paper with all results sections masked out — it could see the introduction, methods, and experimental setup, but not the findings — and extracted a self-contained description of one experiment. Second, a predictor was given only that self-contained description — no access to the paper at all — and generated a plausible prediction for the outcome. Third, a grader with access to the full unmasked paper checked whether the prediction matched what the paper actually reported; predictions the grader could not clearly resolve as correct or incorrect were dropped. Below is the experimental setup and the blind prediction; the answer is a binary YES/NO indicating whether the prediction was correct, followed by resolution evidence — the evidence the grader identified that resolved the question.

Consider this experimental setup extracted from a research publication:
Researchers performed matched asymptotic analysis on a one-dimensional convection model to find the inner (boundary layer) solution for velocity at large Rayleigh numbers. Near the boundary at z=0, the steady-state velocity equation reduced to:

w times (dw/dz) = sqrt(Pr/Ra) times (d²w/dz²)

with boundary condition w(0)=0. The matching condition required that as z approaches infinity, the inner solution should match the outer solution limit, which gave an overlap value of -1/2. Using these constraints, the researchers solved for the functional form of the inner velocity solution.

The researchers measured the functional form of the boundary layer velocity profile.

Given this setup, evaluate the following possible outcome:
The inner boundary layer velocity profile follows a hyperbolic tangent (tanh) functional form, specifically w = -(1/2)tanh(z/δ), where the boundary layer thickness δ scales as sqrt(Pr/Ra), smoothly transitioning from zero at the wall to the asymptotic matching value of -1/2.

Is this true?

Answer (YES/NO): YES